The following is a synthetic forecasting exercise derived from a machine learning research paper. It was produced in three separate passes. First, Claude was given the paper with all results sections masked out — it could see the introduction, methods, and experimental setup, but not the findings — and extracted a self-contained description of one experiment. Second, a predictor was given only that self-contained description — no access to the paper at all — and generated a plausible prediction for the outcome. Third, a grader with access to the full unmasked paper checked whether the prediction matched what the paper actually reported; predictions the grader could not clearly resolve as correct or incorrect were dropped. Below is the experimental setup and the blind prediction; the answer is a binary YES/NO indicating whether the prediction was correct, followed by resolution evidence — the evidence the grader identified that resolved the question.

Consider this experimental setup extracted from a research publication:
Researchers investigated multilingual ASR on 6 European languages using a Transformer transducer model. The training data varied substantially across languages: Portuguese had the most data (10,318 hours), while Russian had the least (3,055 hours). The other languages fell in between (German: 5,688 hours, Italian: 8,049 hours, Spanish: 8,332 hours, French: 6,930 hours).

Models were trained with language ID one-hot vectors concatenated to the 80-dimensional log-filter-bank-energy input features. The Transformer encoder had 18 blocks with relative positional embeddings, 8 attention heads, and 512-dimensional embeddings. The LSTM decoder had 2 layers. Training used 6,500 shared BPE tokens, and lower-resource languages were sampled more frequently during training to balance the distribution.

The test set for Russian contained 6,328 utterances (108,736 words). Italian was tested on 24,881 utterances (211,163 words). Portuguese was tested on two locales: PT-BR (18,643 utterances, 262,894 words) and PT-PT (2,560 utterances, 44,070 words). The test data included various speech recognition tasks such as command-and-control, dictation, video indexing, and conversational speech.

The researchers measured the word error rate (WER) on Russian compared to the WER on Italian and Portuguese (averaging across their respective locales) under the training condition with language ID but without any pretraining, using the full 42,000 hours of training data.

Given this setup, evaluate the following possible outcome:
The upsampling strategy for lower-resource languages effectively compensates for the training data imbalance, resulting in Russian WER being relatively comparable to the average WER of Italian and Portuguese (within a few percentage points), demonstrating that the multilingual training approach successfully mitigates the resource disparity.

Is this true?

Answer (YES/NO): NO